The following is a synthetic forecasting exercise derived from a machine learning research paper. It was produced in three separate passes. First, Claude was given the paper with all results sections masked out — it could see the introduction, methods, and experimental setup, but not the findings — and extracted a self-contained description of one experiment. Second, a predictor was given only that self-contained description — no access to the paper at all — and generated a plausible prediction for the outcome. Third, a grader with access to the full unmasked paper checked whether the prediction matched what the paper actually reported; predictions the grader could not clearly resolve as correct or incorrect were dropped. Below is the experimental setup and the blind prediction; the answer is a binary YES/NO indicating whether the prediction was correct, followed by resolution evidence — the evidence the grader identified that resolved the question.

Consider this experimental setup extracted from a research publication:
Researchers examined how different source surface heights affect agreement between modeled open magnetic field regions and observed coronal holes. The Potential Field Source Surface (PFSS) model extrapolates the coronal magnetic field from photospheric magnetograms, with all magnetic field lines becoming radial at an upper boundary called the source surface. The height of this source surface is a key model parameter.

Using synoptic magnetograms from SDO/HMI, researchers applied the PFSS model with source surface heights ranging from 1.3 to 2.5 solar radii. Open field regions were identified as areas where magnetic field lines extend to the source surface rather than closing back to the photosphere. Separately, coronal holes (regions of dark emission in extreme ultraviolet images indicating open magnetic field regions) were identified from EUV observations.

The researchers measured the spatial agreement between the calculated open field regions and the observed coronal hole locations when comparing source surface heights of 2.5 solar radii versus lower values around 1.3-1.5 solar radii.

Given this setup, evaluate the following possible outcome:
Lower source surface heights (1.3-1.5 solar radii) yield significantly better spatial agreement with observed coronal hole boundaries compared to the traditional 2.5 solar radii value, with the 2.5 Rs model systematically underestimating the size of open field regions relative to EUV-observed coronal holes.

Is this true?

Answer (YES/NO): NO